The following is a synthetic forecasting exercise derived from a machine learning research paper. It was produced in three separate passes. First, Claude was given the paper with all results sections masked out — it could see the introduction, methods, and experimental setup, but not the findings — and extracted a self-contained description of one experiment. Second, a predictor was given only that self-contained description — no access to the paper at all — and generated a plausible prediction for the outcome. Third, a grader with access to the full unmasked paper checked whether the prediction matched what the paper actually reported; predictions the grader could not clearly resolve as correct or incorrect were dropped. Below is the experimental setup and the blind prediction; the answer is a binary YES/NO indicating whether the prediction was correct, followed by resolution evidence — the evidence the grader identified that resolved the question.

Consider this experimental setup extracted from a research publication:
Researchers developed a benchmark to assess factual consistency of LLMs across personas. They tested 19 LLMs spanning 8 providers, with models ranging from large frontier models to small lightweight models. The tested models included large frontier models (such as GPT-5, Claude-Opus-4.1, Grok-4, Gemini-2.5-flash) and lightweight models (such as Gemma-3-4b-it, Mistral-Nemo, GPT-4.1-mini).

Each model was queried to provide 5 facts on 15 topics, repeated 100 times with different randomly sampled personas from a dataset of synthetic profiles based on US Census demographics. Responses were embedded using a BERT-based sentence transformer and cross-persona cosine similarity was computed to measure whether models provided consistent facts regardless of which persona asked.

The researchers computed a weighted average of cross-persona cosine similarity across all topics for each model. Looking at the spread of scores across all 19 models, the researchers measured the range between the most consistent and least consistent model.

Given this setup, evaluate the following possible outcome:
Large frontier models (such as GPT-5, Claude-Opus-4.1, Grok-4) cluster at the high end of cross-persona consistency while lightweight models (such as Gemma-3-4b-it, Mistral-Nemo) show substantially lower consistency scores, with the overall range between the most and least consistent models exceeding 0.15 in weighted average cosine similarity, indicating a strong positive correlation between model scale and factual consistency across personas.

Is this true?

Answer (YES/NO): NO